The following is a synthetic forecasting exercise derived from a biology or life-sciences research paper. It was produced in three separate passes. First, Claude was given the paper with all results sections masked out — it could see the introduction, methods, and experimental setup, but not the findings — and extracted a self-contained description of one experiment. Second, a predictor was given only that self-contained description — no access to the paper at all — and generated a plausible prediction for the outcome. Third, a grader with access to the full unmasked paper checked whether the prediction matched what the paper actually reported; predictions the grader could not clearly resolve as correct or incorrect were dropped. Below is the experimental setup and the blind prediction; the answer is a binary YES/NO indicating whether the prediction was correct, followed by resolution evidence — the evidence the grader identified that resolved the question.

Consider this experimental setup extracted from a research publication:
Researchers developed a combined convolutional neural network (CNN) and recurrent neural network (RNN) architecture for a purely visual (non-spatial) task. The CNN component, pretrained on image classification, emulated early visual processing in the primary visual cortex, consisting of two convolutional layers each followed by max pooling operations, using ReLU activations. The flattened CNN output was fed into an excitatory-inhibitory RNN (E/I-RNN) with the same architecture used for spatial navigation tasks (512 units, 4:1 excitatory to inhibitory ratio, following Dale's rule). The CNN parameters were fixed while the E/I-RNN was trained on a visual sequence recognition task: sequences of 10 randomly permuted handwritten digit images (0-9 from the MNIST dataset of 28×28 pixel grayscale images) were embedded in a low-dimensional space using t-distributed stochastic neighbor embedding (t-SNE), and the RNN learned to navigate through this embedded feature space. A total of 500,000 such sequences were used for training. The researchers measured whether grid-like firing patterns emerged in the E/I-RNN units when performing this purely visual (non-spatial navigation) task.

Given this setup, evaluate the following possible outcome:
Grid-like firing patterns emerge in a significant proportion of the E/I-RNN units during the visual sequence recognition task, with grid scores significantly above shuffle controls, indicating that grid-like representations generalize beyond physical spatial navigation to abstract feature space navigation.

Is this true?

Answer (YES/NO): NO